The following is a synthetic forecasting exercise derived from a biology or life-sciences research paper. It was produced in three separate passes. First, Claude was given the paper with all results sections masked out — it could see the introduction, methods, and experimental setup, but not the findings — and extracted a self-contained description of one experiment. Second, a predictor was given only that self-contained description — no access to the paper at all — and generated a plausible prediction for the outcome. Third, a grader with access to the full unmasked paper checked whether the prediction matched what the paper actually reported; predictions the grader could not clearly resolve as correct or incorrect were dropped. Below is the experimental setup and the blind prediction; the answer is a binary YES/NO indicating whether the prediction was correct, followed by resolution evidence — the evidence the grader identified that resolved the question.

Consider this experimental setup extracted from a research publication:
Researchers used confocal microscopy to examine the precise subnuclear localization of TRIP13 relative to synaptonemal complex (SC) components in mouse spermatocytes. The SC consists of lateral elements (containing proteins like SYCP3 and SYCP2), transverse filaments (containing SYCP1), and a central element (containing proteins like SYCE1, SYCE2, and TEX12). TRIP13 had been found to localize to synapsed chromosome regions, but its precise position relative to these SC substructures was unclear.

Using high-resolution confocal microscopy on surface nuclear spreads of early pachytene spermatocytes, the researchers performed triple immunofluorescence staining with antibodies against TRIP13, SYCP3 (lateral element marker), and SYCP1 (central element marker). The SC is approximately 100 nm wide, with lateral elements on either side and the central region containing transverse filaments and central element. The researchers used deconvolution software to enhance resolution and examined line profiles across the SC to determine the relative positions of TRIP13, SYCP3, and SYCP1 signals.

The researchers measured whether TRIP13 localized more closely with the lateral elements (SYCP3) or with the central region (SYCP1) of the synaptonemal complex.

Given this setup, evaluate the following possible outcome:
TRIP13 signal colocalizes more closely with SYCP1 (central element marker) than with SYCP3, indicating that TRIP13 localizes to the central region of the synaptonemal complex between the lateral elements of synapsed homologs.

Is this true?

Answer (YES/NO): YES